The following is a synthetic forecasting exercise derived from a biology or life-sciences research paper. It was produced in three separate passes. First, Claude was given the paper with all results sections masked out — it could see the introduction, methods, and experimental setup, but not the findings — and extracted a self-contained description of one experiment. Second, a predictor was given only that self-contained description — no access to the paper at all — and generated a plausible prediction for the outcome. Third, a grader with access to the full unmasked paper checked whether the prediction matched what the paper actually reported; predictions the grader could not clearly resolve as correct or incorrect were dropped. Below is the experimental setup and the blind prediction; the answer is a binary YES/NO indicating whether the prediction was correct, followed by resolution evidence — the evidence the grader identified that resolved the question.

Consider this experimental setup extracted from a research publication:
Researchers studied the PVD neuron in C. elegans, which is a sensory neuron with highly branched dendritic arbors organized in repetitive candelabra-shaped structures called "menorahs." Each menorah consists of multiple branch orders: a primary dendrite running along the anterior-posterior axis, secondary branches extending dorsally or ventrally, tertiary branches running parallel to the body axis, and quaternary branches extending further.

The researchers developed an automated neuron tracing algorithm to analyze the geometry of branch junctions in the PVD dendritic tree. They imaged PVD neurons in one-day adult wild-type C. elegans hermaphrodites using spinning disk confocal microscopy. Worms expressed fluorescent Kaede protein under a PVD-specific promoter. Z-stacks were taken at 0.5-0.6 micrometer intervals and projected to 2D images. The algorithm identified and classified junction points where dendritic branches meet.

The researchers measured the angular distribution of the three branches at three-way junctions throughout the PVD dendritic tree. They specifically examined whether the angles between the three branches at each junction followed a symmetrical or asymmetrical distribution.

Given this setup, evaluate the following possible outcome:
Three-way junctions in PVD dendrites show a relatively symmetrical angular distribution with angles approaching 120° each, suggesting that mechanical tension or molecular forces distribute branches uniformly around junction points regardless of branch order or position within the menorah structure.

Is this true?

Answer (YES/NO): YES